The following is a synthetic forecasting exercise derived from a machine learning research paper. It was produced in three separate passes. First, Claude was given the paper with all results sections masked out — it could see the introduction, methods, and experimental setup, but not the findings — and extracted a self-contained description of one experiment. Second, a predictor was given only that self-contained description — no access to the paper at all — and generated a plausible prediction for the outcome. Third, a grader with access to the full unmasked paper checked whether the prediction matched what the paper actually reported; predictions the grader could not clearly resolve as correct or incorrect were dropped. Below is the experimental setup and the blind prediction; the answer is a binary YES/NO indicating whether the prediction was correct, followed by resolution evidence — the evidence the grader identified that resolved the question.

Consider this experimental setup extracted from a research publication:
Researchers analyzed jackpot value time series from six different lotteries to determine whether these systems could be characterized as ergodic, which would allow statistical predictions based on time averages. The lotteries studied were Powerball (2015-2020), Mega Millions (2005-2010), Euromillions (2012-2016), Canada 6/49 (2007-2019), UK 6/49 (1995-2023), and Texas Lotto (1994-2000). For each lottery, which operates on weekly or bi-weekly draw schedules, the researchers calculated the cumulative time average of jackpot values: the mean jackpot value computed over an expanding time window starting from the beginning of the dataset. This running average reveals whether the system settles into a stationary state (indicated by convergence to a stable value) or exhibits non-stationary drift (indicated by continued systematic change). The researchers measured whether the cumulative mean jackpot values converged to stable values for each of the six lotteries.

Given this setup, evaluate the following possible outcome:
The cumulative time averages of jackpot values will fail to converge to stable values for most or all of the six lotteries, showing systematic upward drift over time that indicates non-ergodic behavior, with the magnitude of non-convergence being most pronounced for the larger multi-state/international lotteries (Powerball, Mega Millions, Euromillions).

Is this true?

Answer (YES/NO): NO